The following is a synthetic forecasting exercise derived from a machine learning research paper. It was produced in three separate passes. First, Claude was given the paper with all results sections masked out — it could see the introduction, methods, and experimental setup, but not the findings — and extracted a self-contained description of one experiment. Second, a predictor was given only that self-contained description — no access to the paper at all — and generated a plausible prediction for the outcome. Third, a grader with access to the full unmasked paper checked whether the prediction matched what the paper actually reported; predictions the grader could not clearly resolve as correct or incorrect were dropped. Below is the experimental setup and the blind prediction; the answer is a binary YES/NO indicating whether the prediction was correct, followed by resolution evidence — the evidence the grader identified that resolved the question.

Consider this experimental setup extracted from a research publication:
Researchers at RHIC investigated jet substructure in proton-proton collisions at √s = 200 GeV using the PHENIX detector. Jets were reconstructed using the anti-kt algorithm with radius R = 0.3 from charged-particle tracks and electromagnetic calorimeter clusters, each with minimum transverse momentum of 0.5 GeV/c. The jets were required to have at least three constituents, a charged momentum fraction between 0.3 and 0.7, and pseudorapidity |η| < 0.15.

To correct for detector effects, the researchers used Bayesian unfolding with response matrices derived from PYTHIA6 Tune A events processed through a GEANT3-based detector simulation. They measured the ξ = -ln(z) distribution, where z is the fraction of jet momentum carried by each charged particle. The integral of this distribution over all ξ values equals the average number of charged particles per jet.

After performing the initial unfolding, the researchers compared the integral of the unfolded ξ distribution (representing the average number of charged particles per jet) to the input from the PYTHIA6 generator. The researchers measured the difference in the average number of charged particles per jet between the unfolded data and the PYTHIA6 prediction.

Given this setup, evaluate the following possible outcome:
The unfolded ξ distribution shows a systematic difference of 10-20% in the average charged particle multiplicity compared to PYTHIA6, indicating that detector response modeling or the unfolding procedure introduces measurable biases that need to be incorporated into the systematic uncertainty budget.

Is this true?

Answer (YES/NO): NO